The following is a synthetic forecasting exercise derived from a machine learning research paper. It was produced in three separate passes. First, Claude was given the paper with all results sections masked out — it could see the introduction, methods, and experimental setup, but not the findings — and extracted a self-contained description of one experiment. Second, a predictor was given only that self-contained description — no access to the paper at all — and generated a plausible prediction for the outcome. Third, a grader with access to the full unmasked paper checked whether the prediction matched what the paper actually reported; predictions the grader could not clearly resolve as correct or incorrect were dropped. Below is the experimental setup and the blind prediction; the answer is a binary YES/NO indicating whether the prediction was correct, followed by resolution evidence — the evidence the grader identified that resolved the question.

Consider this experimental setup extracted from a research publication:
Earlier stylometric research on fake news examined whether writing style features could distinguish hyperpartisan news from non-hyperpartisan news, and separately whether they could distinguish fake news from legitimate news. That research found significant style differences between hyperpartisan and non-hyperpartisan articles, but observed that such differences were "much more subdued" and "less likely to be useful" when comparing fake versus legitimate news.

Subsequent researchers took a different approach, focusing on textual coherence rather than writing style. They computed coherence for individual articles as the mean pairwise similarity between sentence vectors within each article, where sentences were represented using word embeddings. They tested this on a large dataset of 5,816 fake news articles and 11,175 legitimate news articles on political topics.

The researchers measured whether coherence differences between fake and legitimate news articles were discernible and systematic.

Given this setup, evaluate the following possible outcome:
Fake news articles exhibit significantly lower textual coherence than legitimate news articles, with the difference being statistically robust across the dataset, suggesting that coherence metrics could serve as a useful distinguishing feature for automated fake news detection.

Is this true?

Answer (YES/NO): YES